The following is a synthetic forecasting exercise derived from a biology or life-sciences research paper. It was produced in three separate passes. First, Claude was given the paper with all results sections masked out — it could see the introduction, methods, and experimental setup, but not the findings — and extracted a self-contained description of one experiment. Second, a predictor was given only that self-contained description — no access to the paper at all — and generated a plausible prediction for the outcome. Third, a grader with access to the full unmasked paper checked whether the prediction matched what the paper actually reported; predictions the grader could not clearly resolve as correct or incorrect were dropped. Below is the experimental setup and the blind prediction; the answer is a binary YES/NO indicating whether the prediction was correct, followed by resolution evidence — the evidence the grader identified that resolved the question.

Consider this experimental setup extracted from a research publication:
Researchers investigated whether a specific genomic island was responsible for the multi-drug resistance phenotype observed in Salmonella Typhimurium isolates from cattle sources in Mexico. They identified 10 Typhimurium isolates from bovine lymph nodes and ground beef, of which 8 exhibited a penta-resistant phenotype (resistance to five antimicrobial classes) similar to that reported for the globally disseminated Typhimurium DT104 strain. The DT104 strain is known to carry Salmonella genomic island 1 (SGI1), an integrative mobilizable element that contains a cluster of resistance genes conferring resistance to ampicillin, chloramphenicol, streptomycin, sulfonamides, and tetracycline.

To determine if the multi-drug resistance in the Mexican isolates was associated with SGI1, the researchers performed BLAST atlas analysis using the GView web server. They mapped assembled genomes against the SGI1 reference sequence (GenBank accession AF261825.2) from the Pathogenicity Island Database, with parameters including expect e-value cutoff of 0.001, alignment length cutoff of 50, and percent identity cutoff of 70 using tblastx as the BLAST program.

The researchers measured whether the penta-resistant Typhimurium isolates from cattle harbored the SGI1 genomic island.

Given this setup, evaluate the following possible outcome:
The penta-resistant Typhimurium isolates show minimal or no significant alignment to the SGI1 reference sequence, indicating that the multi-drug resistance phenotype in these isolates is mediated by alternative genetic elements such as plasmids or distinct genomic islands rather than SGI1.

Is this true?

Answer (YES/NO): NO